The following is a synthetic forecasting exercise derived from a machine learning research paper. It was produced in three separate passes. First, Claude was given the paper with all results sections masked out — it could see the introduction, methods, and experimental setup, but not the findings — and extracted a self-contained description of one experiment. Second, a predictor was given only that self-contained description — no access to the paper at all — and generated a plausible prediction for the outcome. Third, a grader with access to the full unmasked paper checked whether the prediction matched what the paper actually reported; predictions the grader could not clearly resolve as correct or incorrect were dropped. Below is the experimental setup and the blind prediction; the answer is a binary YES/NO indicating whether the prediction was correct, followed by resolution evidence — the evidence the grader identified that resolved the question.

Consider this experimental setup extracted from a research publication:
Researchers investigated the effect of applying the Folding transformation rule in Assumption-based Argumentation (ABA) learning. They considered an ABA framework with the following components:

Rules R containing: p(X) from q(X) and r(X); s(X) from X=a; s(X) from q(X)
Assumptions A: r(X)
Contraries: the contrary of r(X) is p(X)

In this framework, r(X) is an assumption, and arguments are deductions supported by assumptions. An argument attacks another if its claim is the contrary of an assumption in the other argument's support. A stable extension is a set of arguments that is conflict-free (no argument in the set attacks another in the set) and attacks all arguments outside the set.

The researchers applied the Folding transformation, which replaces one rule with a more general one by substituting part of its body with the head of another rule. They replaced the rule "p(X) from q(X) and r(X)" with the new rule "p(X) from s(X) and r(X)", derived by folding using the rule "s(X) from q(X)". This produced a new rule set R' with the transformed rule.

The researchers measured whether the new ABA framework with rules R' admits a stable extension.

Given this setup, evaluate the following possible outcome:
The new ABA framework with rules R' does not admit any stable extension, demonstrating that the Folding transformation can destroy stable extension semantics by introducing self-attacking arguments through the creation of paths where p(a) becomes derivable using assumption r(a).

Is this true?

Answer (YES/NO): YES